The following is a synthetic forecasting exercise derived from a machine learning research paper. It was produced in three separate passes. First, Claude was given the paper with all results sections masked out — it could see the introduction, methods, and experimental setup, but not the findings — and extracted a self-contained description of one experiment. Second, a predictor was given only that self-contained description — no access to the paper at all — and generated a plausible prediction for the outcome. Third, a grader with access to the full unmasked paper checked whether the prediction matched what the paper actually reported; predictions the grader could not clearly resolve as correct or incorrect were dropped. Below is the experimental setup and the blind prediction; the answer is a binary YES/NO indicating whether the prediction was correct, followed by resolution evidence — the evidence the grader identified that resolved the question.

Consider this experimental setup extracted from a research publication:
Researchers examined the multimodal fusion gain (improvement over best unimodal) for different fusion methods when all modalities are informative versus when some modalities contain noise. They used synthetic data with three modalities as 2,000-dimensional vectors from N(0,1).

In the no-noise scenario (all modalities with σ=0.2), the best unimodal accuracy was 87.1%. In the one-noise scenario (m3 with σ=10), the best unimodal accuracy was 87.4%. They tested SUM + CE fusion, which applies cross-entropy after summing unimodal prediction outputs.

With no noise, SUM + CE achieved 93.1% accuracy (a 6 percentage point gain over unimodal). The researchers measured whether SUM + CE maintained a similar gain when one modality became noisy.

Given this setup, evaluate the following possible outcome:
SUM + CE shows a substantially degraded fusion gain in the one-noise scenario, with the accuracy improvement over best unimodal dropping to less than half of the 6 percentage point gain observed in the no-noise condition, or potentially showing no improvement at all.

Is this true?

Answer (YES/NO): YES